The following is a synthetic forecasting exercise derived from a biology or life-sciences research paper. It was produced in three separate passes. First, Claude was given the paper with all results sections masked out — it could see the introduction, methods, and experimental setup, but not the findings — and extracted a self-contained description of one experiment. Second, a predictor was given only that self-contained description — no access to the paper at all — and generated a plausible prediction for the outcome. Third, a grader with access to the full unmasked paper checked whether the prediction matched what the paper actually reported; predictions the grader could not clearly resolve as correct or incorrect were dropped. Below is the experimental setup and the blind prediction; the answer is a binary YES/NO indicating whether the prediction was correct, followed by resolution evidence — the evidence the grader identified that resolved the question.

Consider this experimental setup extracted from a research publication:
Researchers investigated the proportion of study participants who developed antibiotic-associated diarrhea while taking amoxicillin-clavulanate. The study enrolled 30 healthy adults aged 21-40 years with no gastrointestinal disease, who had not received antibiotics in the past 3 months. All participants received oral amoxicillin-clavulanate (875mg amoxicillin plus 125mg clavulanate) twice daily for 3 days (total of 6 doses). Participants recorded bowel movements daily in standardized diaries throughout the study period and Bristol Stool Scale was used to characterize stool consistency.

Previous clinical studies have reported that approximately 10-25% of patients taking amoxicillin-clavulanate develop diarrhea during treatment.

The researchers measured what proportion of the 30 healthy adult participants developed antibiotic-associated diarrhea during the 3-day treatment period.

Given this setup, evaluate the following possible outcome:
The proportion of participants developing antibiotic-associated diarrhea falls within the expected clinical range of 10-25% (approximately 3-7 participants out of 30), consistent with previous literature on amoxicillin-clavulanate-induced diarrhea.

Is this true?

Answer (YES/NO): NO